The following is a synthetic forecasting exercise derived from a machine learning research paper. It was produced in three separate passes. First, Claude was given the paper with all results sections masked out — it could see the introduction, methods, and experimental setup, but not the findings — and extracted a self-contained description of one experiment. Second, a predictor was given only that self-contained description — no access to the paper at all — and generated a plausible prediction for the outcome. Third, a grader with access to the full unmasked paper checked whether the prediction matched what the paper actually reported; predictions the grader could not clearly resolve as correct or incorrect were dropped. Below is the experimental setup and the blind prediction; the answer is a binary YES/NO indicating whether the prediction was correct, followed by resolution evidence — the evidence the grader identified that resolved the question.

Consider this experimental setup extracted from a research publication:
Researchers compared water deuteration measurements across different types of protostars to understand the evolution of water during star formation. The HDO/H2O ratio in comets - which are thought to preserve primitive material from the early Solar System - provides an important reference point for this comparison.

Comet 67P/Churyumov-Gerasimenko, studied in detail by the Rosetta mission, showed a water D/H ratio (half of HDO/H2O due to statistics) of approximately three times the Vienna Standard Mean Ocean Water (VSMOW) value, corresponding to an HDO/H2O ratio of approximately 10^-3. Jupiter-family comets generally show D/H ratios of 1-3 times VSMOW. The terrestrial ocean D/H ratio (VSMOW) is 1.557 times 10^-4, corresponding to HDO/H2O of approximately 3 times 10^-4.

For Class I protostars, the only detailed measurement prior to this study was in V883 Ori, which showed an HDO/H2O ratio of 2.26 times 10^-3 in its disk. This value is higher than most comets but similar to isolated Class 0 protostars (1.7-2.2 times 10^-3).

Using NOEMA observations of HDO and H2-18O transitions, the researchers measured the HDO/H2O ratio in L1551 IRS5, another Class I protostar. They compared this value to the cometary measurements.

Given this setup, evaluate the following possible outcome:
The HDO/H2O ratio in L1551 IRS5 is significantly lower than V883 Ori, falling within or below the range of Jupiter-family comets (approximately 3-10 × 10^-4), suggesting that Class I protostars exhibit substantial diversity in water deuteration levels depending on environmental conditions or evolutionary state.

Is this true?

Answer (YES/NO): NO